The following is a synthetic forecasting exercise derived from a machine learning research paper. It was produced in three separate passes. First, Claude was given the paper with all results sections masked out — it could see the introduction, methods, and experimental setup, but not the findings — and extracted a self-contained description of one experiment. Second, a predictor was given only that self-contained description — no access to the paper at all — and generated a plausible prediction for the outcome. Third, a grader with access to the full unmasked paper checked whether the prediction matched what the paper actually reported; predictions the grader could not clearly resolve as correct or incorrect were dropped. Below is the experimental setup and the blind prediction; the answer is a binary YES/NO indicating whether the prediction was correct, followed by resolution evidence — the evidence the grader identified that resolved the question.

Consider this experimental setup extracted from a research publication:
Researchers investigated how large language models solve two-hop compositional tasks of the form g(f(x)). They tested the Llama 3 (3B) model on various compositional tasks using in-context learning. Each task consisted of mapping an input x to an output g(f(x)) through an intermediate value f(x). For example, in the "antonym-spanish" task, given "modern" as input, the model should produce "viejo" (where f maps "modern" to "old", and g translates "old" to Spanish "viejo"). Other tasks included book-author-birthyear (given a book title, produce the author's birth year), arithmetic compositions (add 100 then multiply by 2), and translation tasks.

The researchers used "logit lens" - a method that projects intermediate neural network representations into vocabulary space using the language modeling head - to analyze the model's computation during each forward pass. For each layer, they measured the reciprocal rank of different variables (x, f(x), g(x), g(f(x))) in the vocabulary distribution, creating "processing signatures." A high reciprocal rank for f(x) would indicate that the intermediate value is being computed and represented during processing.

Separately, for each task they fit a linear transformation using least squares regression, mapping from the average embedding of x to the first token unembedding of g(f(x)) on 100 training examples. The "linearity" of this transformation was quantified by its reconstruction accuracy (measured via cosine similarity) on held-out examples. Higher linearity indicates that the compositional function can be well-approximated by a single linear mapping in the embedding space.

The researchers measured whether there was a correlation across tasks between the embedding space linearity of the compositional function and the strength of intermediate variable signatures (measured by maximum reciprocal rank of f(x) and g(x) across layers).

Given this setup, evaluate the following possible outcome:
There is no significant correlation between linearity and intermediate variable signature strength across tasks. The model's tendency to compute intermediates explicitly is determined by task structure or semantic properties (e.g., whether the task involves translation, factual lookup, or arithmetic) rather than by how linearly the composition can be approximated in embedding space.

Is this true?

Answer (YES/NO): NO